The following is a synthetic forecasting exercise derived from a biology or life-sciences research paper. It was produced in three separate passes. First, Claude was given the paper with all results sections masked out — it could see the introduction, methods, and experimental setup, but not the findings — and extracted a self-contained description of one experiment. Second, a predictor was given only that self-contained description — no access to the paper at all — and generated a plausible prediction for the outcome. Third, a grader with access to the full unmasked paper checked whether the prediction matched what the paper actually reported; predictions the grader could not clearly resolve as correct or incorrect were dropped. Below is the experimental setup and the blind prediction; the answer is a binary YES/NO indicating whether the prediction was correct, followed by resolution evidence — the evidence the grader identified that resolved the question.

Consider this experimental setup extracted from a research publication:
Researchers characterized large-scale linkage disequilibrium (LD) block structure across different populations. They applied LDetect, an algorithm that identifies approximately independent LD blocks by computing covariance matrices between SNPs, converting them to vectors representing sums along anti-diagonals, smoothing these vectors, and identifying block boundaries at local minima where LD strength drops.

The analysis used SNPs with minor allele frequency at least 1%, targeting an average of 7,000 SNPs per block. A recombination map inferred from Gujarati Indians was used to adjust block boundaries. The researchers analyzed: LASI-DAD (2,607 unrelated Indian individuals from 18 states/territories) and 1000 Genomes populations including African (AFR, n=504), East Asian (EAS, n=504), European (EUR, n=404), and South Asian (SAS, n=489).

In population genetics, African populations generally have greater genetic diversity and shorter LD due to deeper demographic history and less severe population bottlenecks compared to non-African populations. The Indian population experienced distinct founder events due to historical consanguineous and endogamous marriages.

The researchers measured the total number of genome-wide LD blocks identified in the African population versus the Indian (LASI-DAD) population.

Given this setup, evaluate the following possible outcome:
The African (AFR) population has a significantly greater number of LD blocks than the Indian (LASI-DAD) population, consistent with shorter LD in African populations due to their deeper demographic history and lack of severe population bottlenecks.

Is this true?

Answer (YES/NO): YES